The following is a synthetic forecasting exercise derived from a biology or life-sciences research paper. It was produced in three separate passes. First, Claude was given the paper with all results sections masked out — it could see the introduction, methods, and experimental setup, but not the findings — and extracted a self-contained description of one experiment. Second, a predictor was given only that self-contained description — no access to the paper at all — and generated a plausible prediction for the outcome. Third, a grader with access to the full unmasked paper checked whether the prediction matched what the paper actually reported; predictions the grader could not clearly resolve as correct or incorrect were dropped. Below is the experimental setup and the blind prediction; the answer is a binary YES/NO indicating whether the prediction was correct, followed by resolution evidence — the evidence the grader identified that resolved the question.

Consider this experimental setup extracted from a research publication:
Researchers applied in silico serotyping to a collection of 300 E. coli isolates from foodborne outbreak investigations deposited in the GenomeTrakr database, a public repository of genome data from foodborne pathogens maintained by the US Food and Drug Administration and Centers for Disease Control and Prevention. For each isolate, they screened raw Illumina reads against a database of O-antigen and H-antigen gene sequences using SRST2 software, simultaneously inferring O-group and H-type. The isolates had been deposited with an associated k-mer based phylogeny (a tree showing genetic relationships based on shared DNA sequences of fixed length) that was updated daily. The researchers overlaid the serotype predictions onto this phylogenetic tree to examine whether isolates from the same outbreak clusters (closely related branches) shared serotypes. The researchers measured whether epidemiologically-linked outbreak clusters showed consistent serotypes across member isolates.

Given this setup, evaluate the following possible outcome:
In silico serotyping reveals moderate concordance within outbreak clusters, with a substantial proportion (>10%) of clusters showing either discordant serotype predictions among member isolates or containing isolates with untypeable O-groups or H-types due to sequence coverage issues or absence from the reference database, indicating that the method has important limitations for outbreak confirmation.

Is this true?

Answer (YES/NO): NO